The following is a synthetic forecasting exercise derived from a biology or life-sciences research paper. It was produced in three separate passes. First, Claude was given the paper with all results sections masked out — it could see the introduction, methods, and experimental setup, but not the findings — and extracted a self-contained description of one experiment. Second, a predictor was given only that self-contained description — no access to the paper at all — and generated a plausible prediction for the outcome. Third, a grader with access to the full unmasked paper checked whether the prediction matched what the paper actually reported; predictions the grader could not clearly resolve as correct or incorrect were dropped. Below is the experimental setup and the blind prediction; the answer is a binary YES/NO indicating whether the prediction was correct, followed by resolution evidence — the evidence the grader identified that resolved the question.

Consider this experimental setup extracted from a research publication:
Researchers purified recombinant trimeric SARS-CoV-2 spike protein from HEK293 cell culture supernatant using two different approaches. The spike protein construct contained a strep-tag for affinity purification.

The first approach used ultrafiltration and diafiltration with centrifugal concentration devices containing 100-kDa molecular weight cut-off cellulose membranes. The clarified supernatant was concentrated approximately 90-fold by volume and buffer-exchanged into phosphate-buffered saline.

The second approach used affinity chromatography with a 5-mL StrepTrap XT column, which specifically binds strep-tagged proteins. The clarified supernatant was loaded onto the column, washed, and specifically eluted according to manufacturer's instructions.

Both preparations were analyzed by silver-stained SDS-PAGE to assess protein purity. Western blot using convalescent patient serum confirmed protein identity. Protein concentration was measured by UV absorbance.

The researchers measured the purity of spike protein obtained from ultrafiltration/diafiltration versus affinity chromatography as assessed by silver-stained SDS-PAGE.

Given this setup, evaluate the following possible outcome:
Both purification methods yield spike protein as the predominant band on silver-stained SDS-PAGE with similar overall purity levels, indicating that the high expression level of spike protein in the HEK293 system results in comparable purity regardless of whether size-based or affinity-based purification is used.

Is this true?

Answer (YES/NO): NO